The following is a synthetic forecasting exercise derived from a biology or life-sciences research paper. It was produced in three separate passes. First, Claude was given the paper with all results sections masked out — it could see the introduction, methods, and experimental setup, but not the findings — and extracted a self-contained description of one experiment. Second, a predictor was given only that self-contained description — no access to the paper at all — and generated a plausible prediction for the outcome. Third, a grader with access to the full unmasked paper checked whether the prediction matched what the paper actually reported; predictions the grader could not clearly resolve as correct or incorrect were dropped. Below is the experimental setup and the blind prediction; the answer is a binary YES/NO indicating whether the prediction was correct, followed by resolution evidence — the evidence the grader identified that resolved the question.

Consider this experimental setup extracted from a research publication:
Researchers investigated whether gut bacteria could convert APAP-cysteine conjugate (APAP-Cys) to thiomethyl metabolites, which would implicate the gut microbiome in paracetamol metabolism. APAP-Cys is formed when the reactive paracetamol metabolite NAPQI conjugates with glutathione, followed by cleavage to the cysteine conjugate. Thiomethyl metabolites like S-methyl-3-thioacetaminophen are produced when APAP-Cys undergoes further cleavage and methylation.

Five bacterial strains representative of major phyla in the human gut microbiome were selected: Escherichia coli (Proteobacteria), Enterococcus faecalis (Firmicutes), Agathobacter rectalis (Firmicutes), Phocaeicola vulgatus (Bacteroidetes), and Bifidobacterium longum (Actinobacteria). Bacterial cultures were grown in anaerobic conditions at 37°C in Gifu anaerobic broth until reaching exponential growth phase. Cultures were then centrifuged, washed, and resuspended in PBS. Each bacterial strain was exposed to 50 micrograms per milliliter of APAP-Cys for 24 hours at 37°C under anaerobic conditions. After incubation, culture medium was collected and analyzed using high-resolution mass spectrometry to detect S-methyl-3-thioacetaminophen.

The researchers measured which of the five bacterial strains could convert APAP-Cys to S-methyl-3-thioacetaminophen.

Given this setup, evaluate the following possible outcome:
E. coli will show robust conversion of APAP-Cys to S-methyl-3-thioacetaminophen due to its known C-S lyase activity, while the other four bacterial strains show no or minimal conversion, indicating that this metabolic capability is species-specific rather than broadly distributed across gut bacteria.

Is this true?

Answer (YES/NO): NO